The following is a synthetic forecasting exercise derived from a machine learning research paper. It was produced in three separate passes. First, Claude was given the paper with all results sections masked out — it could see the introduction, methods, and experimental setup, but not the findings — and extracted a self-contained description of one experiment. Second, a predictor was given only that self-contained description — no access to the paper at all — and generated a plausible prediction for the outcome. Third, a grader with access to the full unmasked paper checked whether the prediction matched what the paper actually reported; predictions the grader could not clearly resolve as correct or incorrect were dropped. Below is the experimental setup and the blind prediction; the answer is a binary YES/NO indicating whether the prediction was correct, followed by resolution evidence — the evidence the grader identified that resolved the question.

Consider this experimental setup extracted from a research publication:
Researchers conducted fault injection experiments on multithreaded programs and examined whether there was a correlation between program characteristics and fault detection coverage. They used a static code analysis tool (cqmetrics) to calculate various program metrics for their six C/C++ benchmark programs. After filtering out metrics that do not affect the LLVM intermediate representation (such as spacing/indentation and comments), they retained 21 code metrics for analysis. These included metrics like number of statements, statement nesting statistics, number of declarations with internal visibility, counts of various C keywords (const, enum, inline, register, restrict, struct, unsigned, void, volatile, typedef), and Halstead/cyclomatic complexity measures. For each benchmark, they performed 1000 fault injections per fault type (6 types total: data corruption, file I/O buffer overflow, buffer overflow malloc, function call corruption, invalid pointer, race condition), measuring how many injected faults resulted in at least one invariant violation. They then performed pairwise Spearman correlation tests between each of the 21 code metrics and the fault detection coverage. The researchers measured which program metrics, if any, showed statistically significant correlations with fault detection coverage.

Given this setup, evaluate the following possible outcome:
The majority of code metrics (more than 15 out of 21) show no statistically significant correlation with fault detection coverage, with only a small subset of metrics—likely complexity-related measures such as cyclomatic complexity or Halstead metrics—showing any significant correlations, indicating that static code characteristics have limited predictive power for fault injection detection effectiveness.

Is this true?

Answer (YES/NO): NO